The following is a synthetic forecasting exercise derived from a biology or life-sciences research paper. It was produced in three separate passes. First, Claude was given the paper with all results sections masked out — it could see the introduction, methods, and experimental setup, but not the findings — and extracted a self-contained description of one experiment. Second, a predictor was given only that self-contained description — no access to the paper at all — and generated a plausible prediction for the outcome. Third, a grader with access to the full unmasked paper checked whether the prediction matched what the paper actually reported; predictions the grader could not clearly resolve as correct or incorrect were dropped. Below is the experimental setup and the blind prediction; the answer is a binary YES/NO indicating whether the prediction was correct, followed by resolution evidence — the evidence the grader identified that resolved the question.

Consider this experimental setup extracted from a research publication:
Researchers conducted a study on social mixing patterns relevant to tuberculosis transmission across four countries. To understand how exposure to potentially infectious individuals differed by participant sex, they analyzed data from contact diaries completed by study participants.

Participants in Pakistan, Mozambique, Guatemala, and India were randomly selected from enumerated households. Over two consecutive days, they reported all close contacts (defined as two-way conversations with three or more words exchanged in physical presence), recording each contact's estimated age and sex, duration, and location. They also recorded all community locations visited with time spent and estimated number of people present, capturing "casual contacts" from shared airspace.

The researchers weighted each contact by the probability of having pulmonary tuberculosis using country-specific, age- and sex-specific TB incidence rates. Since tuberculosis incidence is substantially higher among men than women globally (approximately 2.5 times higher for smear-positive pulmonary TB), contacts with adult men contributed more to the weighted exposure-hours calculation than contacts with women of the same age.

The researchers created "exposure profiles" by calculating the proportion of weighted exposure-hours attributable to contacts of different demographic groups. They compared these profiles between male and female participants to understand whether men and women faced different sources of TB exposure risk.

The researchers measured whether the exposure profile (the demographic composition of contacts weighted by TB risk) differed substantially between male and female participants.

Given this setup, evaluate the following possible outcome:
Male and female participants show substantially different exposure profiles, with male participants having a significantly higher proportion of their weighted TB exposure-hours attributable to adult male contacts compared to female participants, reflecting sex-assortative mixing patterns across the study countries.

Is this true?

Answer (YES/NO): NO